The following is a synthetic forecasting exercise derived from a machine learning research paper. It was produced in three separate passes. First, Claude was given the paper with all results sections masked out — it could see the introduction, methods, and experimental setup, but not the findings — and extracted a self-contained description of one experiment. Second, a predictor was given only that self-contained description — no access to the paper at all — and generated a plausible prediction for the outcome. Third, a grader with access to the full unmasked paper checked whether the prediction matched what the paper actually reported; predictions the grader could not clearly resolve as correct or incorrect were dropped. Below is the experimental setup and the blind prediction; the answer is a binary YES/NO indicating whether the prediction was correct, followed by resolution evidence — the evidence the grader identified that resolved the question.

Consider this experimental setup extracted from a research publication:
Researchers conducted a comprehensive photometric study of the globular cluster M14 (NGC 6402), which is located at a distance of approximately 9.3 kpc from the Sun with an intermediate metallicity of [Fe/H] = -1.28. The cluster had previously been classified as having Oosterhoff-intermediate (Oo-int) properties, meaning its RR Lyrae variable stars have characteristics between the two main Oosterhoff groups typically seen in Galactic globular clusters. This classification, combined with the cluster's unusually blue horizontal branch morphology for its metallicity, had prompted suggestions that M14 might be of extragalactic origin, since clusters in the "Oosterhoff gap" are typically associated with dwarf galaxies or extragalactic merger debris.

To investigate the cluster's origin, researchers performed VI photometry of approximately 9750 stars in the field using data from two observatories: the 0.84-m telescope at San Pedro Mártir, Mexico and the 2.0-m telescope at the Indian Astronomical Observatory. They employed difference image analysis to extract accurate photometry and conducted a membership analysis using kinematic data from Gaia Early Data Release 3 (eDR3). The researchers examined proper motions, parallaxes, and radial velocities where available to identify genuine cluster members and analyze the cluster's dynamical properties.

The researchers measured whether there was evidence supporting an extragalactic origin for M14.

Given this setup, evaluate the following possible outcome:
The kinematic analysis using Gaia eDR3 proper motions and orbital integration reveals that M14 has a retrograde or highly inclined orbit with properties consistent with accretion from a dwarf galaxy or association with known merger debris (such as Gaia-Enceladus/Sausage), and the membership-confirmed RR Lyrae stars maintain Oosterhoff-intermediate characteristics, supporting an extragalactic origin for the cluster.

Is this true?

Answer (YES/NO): NO